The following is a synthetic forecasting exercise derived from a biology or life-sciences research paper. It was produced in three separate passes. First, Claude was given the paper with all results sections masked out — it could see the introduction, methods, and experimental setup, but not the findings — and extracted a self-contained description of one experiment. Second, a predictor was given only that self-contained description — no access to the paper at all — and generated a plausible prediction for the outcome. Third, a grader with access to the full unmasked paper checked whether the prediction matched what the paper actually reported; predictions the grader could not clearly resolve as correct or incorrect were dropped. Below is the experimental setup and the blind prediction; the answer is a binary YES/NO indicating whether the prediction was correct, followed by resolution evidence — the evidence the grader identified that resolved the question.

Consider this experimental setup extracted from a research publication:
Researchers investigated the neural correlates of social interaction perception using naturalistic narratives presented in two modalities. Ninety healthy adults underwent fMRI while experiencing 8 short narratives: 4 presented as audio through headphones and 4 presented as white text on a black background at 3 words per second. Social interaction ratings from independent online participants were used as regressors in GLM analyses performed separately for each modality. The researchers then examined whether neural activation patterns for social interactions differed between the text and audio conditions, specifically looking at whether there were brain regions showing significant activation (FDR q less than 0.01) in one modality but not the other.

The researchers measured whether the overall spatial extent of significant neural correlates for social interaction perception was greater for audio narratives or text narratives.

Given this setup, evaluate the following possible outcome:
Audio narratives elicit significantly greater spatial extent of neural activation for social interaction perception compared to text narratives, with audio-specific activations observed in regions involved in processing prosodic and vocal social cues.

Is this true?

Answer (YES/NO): NO